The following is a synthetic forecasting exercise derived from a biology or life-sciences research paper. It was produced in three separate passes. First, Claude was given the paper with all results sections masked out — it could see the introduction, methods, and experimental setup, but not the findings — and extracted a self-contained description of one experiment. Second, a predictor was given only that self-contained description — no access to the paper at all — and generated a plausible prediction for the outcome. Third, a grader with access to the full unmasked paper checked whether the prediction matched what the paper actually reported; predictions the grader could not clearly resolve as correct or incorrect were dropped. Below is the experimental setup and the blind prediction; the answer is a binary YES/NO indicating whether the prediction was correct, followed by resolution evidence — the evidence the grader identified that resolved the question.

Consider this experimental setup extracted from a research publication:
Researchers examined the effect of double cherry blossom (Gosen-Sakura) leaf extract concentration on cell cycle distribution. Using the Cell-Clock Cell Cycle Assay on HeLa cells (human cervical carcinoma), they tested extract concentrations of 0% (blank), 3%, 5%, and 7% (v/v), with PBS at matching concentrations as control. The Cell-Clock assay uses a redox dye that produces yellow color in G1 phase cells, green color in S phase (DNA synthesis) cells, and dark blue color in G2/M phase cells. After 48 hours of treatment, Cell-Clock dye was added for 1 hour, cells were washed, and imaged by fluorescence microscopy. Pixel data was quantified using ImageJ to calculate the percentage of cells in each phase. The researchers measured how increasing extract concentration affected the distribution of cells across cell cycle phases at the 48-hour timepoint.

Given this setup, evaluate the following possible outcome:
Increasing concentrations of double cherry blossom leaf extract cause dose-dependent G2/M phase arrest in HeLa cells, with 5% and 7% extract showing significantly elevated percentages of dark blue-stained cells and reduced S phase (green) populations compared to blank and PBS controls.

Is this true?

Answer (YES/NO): NO